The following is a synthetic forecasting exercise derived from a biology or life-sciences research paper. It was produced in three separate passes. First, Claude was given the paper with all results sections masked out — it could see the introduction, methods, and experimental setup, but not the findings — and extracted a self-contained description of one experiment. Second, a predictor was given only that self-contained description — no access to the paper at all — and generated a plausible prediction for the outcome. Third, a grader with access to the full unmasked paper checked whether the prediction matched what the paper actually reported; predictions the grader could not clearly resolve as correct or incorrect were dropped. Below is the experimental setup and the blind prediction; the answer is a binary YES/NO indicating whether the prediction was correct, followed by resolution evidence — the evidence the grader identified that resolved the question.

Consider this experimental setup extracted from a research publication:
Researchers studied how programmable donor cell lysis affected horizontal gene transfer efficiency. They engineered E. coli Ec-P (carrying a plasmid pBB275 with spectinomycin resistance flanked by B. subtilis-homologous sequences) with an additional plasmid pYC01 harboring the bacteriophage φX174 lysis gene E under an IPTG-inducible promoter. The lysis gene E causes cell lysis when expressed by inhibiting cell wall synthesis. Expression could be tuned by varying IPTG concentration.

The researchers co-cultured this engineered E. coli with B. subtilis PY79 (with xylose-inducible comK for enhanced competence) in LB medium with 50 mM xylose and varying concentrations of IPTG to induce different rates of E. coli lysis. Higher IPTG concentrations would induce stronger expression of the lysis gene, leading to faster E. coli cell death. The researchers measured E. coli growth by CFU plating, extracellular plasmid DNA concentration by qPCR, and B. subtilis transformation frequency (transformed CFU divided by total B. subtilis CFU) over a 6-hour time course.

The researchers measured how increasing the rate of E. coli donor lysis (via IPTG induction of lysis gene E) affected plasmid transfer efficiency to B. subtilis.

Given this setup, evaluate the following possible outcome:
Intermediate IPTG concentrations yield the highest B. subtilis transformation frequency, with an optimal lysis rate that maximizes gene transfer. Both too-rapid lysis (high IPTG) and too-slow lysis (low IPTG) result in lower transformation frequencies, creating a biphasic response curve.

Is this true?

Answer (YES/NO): NO